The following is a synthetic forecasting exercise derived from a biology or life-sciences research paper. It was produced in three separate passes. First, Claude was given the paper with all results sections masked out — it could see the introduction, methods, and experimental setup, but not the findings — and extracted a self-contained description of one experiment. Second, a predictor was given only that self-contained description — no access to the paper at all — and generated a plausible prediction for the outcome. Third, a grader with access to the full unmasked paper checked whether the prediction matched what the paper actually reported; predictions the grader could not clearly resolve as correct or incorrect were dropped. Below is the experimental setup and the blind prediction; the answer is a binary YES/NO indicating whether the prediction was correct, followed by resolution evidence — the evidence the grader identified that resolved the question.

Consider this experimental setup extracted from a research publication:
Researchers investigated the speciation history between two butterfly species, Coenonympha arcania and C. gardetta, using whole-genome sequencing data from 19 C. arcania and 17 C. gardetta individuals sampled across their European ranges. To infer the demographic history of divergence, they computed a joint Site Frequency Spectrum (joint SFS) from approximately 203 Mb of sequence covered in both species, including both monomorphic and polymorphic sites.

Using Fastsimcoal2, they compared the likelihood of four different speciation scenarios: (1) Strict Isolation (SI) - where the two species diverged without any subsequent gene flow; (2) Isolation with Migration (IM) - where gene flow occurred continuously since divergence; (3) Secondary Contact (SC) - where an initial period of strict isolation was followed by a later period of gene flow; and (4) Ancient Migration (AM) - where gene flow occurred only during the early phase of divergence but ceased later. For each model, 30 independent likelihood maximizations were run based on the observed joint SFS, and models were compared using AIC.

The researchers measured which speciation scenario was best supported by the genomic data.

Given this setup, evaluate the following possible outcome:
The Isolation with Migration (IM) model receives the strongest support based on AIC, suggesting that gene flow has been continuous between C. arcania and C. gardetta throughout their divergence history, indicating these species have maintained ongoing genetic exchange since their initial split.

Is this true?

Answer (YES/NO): NO